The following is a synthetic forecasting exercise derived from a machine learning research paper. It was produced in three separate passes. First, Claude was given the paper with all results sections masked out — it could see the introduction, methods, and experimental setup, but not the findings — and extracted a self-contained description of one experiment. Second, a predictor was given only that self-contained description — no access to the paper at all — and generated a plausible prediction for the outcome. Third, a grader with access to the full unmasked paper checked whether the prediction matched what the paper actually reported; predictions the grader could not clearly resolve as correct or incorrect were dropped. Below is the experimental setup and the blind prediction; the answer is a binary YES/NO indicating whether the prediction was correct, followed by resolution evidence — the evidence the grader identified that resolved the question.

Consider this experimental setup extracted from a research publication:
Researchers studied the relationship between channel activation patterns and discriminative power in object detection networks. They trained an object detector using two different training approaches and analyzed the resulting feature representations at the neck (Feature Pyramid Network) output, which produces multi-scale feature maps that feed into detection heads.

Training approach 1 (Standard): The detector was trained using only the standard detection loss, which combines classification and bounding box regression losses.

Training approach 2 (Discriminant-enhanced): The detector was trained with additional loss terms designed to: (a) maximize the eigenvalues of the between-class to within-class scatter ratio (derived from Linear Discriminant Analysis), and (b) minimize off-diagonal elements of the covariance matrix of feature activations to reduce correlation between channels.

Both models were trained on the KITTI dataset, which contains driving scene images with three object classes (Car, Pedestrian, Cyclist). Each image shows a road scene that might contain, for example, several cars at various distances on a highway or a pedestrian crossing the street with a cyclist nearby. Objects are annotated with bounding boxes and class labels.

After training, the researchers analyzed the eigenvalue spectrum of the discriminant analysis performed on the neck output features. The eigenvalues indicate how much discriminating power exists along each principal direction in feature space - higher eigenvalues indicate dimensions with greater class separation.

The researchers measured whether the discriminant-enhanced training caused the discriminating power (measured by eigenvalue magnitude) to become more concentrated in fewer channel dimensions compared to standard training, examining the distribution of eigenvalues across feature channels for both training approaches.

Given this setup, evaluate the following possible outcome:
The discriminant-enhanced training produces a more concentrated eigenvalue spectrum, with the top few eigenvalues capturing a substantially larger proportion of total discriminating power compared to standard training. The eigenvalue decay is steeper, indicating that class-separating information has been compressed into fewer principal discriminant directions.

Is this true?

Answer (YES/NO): YES